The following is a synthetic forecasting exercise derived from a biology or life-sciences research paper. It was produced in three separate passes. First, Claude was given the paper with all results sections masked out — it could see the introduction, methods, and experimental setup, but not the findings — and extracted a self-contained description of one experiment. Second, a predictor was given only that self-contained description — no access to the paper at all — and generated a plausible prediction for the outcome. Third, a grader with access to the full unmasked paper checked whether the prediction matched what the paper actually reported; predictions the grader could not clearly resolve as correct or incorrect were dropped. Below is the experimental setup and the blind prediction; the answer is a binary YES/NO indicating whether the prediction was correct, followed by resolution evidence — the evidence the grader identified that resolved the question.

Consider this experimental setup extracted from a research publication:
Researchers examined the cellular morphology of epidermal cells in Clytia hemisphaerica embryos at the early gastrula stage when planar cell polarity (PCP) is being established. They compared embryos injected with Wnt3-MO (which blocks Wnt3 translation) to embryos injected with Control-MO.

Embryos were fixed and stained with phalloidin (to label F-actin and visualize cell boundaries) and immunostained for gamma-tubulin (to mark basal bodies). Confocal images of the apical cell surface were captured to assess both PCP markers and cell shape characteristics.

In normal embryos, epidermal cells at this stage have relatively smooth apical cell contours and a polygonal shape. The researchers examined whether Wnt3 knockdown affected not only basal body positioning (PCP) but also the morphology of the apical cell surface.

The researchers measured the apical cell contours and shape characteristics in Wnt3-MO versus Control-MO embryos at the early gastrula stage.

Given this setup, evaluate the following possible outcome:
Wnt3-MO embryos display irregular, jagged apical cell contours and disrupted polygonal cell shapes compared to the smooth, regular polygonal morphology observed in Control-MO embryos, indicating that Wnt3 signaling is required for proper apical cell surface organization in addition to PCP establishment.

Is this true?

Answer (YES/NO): YES